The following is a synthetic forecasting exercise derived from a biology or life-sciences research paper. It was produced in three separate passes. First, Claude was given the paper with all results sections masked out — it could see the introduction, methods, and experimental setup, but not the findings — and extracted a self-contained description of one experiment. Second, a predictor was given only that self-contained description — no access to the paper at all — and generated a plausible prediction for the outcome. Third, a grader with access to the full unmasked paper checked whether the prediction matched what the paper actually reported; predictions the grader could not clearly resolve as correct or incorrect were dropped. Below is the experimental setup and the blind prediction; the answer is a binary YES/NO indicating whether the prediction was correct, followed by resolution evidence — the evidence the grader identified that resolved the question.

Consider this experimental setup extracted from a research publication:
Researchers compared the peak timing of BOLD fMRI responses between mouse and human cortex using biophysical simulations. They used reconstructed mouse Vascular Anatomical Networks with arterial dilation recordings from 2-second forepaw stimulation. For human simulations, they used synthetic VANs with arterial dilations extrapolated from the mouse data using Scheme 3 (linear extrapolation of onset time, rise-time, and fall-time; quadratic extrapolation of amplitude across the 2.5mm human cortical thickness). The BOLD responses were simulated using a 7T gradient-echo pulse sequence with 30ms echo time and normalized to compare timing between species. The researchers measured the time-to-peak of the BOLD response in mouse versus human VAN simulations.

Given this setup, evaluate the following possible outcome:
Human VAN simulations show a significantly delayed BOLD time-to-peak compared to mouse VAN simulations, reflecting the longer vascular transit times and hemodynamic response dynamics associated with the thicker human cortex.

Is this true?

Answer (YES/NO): YES